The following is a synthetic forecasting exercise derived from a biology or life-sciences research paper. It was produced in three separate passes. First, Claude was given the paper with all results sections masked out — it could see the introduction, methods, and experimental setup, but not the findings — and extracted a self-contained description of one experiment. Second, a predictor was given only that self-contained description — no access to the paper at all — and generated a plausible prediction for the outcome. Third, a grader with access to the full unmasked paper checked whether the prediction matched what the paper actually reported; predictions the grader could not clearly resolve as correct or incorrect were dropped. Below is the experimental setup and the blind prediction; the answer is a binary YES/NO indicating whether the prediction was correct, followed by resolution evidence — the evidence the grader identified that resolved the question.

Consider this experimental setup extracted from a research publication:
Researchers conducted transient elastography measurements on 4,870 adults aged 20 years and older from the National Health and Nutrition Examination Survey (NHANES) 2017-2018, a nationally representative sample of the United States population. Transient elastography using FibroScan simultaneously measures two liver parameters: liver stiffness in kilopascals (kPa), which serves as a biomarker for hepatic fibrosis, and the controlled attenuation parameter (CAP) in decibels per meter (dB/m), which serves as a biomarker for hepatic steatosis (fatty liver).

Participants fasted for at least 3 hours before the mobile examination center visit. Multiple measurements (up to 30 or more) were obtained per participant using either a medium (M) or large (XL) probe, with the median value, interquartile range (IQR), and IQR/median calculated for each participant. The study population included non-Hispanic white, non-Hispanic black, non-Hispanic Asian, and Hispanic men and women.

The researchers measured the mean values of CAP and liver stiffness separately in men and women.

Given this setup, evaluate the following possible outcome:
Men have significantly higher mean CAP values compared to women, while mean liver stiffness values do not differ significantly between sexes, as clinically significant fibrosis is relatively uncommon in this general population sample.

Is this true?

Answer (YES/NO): NO